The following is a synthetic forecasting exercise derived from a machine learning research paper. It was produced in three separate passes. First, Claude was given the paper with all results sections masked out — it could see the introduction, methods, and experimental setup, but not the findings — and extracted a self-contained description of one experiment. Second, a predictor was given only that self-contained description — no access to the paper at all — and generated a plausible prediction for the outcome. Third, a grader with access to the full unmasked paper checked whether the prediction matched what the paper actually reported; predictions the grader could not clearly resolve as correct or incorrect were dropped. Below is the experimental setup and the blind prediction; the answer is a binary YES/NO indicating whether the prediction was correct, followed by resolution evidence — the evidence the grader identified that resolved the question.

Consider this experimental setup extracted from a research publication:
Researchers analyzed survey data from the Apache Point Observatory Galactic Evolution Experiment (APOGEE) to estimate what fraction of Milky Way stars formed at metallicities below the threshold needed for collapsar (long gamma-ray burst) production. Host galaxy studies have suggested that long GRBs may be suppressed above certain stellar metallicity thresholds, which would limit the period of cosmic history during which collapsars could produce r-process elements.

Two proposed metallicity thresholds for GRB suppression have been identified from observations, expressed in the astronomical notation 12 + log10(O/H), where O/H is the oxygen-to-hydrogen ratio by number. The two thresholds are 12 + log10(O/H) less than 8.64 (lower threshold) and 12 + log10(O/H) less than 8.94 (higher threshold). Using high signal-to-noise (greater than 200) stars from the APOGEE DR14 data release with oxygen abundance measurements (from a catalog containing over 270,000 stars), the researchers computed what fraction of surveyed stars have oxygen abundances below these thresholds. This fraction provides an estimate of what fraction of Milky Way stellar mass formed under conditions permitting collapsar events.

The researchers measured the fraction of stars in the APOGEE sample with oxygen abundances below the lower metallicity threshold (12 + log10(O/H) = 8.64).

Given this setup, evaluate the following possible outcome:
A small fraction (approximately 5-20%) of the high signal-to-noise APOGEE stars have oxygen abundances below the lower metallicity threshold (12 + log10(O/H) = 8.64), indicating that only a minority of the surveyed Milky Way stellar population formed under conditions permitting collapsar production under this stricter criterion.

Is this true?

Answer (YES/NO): NO